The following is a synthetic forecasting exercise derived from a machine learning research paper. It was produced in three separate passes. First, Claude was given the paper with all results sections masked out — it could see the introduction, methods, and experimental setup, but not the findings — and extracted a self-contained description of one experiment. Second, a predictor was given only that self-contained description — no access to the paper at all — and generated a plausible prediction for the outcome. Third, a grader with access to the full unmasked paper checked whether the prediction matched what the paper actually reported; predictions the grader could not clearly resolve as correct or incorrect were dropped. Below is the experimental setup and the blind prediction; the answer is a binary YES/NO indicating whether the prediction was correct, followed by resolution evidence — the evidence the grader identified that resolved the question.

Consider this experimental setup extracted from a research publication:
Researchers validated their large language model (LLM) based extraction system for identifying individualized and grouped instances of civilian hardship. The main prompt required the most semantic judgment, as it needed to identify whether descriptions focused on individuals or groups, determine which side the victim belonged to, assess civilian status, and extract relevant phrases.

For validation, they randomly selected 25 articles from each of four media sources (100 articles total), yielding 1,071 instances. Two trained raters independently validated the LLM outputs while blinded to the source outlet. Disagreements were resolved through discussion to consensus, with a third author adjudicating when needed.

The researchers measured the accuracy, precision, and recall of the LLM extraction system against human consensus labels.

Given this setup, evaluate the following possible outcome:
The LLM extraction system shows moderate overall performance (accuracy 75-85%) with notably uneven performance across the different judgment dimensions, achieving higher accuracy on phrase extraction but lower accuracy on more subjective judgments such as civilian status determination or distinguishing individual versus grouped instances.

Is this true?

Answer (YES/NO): NO